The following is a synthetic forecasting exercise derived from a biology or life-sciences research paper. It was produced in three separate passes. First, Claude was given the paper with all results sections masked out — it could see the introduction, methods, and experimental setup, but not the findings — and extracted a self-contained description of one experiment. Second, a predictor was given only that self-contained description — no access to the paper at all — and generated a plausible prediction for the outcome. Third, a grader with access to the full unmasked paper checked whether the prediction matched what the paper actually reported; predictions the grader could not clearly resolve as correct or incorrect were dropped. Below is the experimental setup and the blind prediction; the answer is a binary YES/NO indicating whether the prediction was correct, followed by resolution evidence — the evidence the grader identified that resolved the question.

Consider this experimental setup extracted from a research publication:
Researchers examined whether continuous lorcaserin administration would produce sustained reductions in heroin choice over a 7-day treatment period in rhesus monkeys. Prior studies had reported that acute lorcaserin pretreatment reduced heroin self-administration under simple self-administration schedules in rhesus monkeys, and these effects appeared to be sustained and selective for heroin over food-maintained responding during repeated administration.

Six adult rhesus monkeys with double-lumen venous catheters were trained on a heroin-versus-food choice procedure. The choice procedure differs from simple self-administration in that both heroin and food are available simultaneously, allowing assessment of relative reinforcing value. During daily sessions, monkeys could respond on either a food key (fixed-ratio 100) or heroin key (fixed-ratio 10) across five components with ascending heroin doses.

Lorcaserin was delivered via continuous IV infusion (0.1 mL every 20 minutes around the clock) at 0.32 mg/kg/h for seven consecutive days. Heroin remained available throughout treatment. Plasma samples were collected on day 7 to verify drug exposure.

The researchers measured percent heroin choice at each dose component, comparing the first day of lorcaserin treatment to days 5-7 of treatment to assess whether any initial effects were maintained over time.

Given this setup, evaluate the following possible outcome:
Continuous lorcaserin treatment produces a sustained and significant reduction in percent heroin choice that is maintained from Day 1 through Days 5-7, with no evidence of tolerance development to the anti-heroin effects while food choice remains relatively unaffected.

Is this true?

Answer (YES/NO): NO